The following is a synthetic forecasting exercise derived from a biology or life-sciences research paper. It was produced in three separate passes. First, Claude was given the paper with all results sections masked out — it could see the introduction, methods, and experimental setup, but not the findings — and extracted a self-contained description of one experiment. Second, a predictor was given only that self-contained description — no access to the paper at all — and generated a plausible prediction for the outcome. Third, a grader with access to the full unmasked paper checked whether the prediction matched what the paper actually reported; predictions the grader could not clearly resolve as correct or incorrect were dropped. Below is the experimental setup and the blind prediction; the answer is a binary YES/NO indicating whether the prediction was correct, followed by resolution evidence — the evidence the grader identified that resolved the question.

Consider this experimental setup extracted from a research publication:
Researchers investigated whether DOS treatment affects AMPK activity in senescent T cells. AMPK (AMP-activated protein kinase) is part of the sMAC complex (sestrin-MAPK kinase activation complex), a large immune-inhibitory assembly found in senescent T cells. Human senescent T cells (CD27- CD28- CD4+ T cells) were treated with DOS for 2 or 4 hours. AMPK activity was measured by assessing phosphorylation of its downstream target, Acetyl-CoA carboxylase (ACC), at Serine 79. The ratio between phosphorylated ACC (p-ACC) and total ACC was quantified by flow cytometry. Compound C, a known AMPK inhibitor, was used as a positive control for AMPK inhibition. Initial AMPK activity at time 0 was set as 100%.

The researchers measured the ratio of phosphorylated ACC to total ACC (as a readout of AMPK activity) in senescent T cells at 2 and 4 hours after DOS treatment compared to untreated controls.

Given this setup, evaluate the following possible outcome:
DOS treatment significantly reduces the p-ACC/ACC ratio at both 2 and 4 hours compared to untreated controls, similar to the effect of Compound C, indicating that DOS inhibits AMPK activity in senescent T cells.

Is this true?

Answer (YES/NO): YES